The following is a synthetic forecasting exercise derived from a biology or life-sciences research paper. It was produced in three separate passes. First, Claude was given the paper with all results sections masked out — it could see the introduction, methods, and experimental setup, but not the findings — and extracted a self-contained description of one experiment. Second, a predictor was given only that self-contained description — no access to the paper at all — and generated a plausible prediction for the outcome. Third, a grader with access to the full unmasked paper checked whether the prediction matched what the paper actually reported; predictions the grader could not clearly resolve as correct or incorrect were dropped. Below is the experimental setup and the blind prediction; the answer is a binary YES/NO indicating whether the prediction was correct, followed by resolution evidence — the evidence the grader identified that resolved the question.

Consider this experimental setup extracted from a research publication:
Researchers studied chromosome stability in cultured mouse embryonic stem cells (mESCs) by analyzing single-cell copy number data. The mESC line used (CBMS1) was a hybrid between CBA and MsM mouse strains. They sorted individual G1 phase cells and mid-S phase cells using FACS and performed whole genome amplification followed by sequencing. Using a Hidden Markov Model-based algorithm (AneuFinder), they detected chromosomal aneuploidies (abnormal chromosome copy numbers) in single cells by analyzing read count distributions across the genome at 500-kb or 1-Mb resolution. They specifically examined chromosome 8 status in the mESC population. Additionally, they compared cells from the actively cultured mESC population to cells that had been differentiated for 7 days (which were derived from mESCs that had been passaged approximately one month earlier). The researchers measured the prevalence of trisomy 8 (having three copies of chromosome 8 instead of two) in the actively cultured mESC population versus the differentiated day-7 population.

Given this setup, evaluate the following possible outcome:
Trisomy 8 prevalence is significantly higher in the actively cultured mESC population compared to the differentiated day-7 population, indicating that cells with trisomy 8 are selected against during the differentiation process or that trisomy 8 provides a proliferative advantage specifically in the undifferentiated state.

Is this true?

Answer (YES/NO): YES